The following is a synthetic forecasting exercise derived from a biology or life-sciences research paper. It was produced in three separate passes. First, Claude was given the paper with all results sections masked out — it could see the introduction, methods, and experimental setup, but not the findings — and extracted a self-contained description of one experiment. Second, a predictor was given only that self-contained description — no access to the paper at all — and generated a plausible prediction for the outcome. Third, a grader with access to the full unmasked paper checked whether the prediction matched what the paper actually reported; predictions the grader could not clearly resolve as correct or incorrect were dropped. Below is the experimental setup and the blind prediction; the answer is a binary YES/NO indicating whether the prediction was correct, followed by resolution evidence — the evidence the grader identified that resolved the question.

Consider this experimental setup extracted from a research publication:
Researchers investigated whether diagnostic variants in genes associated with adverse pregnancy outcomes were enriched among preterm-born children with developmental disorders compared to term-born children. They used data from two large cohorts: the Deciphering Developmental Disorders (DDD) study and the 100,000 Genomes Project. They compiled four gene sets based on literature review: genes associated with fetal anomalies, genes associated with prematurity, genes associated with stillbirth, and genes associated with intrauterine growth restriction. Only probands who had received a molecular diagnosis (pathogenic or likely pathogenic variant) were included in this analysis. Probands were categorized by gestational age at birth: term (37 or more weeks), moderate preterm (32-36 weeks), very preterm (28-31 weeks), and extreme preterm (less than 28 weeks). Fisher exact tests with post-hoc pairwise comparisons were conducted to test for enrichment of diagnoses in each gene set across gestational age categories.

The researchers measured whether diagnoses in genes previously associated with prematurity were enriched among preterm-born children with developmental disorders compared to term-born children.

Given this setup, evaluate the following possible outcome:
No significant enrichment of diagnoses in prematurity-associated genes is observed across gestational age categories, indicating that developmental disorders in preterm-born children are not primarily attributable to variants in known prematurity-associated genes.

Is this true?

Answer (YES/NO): YES